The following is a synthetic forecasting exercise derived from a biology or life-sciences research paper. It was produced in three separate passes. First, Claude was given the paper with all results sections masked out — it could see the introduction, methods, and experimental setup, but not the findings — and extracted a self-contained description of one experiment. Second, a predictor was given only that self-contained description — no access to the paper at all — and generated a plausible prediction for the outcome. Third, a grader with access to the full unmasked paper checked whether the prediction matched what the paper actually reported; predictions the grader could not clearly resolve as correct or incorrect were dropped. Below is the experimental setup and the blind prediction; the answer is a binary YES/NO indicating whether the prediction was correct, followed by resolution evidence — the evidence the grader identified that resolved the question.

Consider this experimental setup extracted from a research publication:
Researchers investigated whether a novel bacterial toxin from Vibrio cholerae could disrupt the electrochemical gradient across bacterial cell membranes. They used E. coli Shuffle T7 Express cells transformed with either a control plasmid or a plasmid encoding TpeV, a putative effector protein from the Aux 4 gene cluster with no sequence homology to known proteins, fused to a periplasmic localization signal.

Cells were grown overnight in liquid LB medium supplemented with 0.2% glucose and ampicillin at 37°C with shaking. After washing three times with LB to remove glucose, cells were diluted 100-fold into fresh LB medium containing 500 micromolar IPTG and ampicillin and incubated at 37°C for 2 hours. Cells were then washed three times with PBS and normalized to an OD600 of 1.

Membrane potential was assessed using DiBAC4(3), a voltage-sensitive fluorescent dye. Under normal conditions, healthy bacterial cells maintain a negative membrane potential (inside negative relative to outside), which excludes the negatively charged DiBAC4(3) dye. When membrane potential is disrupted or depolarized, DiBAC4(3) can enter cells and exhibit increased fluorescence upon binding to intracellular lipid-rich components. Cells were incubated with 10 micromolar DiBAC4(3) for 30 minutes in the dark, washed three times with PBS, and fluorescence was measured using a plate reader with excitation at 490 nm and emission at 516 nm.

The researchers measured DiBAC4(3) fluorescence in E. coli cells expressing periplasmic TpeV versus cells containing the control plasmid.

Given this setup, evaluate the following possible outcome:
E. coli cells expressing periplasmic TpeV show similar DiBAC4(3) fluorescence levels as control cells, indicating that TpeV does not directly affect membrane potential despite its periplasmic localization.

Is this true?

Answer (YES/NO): NO